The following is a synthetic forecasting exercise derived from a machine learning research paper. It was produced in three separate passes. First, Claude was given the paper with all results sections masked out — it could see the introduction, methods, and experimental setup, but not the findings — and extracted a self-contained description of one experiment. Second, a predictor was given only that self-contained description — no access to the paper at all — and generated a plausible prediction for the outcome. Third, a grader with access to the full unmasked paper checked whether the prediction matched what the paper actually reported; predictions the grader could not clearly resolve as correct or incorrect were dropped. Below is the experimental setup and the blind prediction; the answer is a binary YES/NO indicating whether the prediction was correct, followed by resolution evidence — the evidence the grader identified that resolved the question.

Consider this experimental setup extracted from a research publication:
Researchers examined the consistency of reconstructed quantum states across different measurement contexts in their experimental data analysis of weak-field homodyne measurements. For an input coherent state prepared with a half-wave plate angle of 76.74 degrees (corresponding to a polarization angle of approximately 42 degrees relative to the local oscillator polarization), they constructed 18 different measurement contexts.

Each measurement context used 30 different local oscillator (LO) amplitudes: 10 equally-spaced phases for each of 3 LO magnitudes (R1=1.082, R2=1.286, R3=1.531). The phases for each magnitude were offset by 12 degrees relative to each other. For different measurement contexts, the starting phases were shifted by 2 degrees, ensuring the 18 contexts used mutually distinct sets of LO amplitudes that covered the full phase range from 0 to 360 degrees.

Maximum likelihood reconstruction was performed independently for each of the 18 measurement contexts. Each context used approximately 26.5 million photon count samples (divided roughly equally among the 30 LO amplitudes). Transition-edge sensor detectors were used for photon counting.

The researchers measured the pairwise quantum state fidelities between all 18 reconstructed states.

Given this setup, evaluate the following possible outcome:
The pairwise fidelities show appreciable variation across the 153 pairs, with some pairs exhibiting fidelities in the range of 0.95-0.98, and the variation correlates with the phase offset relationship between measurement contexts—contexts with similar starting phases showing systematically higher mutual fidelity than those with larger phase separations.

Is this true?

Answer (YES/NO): NO